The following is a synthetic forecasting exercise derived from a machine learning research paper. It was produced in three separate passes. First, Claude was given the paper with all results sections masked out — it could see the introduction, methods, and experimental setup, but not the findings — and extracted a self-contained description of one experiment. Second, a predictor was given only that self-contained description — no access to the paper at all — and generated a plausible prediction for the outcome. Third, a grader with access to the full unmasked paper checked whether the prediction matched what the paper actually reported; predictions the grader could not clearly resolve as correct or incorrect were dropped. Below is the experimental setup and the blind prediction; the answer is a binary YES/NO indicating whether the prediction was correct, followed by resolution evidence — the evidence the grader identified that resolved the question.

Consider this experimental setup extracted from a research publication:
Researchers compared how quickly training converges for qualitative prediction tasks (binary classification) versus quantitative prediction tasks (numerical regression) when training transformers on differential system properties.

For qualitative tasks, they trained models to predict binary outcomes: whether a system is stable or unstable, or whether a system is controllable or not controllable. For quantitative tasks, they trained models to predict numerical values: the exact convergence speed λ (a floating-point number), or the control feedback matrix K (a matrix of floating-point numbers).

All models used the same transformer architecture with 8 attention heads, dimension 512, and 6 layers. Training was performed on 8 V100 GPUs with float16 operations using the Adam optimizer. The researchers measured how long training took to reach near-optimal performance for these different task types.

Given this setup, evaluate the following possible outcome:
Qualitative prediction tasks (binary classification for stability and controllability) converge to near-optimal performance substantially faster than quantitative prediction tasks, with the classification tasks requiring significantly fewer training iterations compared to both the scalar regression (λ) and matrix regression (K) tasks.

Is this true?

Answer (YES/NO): YES